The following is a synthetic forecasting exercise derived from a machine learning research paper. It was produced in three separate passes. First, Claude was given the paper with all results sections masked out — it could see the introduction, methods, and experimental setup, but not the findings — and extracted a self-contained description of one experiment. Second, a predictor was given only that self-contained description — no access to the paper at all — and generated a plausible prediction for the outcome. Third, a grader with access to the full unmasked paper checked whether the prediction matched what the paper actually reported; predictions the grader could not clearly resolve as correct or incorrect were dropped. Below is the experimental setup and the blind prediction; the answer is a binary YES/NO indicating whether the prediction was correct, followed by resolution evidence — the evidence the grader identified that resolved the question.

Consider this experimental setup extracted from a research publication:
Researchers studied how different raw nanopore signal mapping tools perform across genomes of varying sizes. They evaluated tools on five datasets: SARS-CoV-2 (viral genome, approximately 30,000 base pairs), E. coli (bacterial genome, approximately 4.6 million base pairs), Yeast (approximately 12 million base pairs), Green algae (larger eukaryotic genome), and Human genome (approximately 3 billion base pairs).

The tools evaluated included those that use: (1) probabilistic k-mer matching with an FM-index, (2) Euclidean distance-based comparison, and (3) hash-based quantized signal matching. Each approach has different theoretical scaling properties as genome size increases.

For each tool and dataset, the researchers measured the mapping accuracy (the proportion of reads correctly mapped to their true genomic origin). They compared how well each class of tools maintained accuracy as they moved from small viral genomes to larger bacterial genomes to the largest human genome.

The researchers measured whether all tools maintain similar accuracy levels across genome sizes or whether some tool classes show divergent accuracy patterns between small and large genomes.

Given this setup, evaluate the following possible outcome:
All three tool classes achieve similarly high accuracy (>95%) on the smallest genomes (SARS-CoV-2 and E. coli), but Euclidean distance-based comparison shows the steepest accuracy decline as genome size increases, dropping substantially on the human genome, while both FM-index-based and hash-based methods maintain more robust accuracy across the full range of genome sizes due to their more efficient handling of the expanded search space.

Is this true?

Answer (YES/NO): NO